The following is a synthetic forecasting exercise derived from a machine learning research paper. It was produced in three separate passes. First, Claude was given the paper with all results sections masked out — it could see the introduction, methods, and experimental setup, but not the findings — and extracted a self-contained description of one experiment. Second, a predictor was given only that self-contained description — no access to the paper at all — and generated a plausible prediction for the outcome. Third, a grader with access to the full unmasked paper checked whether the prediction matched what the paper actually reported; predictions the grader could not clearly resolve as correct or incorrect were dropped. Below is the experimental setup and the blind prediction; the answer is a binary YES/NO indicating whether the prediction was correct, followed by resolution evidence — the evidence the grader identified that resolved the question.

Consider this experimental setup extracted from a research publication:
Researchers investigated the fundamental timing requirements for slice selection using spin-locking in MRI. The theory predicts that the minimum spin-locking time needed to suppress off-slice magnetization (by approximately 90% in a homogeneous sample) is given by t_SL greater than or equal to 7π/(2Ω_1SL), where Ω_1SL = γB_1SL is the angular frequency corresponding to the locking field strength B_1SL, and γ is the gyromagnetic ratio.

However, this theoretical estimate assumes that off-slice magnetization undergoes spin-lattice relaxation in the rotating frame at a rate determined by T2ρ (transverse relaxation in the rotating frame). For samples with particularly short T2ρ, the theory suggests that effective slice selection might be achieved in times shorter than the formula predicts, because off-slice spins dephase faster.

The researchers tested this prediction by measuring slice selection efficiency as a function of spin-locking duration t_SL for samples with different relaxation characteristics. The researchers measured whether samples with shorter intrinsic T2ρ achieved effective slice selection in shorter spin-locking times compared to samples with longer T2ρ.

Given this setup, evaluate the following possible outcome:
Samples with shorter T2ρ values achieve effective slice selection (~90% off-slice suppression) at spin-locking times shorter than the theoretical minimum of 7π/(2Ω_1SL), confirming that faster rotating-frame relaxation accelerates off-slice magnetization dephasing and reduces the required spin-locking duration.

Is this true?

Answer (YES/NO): YES